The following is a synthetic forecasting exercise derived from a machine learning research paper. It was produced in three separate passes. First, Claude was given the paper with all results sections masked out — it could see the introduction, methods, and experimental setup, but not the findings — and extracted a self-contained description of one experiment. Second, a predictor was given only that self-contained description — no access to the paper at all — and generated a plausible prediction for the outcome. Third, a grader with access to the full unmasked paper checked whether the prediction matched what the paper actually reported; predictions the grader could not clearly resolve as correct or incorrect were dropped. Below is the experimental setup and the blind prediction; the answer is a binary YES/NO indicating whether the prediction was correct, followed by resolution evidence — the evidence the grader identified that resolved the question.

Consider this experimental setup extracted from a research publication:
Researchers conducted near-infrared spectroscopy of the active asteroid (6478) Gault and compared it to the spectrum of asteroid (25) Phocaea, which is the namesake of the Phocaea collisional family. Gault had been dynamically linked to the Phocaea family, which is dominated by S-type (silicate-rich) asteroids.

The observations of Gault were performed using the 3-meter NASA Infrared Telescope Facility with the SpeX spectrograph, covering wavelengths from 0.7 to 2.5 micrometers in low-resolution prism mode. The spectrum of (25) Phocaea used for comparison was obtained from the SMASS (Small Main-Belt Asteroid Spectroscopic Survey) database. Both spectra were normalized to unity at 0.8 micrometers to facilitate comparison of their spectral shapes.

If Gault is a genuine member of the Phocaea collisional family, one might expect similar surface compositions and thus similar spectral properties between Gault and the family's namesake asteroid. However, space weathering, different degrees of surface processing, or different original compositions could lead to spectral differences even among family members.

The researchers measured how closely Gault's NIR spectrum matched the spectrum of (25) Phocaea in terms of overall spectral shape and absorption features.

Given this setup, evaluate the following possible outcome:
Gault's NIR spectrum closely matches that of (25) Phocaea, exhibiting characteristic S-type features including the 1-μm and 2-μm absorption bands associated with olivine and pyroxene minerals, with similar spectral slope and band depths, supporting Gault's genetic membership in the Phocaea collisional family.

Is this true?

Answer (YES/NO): NO